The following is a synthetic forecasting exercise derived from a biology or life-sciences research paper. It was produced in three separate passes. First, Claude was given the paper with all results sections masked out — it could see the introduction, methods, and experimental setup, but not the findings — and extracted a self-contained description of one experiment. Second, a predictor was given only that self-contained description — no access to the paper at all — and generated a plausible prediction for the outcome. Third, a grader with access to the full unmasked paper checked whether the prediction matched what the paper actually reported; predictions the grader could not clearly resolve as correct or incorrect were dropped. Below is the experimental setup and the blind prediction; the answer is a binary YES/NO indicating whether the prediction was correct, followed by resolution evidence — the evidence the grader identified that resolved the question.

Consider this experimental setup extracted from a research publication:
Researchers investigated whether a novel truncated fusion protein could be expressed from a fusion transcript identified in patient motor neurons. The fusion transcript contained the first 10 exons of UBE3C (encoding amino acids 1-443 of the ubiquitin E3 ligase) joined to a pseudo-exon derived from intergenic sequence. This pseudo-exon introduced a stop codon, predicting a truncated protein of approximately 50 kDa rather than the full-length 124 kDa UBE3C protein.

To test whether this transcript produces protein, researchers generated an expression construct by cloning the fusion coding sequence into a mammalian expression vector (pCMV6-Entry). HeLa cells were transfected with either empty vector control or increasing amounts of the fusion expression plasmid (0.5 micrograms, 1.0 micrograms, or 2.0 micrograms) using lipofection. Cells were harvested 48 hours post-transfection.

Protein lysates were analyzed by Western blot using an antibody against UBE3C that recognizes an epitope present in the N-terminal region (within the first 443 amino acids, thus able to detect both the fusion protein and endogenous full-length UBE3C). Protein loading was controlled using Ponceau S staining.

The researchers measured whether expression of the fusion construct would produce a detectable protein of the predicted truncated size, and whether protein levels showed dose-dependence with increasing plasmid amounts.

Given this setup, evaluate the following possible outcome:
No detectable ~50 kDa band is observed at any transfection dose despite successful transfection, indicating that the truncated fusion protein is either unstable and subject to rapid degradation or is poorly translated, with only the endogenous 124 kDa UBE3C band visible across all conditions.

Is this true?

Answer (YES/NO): NO